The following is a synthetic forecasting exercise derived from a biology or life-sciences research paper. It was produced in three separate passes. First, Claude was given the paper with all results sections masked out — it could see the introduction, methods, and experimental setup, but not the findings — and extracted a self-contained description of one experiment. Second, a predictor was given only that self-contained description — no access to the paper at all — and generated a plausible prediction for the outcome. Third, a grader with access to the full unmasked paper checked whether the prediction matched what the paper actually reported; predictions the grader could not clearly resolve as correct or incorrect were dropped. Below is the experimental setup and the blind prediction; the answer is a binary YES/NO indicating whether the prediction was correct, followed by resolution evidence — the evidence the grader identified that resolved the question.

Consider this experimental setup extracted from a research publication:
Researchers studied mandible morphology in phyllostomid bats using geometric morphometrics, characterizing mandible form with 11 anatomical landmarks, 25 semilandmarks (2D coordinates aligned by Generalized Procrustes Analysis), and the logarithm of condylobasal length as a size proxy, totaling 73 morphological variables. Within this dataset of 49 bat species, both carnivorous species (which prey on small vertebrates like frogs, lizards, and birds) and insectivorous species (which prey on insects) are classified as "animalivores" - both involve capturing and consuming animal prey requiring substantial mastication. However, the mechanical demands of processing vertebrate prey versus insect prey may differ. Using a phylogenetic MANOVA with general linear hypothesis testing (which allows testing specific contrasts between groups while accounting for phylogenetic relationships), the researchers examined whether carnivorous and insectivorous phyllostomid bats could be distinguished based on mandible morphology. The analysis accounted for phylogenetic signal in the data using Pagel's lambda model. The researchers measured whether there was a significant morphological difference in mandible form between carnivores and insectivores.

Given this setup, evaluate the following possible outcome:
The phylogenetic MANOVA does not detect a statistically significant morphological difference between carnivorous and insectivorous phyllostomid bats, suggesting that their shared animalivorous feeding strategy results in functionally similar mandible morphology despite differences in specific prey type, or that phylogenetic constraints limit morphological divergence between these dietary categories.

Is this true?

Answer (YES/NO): NO